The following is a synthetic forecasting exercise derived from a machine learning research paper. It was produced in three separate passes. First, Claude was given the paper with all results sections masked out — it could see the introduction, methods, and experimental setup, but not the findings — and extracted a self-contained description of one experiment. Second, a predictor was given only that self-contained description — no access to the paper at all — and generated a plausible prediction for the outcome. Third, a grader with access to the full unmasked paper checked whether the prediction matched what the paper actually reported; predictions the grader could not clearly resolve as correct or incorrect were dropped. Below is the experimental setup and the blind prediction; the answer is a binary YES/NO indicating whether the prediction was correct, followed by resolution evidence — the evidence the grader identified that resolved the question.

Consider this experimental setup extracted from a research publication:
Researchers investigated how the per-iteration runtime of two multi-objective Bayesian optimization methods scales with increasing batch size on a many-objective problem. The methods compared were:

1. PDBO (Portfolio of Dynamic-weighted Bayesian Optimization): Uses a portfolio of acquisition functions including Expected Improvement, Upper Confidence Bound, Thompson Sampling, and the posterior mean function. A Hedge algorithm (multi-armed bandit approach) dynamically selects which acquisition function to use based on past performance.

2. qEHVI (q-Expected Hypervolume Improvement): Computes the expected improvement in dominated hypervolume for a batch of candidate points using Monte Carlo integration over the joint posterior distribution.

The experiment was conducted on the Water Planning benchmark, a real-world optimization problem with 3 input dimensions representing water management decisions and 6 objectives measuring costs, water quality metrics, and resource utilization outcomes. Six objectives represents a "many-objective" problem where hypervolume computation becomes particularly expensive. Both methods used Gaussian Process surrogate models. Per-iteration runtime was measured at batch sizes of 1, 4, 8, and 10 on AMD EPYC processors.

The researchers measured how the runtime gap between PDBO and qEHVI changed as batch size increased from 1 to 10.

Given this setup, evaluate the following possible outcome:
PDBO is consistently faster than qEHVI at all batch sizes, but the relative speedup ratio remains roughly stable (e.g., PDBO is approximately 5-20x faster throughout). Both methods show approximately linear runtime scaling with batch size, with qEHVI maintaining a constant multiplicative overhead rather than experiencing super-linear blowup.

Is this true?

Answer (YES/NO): NO